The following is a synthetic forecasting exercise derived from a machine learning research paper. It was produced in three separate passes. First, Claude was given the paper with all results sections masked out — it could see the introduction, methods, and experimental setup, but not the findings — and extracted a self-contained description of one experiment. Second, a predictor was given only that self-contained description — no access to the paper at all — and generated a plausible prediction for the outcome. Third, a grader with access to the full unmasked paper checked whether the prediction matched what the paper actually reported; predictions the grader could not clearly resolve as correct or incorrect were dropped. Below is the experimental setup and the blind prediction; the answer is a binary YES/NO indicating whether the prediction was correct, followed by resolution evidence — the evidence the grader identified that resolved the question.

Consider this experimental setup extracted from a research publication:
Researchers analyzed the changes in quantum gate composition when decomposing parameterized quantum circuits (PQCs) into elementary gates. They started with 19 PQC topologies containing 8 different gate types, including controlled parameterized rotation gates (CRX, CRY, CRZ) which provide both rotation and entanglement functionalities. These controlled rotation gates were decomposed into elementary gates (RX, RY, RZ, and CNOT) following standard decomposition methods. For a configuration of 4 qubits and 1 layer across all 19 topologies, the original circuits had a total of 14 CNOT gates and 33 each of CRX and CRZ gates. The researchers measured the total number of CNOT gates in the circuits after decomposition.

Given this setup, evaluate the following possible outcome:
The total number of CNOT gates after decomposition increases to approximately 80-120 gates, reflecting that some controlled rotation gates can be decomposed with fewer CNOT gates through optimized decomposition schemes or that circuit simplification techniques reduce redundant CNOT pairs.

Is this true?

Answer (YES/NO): NO